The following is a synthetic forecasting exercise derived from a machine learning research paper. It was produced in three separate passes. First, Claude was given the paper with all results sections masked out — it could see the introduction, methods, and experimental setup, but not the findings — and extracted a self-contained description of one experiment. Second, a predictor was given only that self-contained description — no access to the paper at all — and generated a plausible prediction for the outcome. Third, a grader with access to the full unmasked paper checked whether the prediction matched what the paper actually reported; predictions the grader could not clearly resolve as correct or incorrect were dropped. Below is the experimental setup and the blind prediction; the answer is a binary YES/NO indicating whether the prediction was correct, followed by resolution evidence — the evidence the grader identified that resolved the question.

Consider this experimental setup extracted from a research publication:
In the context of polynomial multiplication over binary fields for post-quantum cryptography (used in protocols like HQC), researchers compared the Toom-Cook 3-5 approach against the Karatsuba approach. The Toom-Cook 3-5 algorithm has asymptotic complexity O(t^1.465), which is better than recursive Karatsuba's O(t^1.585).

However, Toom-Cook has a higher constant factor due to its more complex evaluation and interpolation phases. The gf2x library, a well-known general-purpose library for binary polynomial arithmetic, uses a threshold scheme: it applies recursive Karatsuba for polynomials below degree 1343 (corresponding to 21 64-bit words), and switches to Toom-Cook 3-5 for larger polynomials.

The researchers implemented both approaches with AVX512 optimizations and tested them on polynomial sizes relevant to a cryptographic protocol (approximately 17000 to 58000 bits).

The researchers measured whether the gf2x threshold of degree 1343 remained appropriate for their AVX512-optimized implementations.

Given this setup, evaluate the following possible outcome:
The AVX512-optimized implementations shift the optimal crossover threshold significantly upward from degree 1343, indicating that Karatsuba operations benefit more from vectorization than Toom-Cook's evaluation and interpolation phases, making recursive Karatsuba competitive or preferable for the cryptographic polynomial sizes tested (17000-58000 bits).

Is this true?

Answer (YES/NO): NO